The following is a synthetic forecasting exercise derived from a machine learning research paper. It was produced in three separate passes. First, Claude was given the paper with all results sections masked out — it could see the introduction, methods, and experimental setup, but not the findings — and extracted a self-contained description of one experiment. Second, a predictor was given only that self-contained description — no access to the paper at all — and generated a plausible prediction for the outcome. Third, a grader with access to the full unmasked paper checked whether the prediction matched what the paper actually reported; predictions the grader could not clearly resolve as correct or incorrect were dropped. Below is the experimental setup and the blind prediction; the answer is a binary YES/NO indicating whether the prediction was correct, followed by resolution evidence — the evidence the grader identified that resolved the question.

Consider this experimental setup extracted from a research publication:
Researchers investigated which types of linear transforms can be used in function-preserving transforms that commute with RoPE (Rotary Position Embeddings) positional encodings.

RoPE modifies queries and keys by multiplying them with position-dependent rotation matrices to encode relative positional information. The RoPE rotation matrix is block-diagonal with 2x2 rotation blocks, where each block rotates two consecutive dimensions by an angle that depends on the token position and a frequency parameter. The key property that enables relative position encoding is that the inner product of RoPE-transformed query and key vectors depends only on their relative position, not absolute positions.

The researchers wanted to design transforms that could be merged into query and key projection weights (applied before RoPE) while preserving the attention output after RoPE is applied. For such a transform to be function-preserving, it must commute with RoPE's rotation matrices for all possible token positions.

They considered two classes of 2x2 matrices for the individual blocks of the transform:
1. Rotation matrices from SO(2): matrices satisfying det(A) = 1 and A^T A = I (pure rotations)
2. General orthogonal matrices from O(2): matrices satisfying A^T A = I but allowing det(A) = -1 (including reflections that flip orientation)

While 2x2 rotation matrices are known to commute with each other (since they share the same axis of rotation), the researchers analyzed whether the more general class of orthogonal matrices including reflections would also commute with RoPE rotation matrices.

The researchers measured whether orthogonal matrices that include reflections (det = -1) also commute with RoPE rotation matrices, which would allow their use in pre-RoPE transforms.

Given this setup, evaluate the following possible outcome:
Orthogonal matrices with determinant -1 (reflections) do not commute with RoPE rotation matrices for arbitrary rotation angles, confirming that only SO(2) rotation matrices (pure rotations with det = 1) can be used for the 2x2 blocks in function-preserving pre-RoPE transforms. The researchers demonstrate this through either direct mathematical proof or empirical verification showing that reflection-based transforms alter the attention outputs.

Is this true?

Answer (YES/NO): YES